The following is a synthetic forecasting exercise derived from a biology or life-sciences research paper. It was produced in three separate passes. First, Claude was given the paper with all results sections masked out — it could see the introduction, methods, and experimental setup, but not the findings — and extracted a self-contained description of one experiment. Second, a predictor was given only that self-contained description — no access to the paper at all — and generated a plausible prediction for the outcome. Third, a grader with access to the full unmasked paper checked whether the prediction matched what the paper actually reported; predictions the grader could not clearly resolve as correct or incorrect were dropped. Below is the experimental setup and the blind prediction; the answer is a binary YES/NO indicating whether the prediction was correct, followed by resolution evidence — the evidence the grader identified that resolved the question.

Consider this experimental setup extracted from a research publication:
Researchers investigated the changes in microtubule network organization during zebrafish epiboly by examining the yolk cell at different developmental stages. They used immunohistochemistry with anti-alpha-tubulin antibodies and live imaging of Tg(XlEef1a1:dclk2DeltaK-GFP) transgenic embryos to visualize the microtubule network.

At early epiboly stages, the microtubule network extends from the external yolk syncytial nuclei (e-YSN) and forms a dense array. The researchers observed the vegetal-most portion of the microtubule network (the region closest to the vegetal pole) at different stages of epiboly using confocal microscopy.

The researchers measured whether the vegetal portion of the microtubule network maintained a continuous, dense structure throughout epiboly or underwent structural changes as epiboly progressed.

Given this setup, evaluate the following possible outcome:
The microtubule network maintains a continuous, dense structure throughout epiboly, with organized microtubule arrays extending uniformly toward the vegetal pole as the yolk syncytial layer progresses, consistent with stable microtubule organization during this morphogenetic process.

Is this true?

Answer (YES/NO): NO